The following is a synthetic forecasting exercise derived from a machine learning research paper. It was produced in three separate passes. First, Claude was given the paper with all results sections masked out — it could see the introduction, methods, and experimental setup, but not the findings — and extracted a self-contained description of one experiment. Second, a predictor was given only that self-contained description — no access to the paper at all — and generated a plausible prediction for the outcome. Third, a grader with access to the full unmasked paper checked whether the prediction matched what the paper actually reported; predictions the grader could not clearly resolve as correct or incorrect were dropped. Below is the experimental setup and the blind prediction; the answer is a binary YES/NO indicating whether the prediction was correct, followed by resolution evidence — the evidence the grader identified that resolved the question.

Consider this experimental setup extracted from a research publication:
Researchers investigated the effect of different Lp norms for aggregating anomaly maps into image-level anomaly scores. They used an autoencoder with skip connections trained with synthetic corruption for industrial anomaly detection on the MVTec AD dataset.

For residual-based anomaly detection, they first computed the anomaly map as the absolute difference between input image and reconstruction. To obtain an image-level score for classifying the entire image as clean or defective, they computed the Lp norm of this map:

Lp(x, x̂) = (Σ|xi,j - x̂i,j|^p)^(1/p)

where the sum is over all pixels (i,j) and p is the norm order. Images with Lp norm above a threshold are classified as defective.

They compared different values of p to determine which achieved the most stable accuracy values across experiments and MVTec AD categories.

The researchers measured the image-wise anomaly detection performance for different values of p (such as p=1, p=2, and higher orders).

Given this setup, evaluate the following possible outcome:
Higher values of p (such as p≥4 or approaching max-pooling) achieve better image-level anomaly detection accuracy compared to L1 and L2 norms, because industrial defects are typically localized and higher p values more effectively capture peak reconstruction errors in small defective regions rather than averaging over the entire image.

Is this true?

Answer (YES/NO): NO